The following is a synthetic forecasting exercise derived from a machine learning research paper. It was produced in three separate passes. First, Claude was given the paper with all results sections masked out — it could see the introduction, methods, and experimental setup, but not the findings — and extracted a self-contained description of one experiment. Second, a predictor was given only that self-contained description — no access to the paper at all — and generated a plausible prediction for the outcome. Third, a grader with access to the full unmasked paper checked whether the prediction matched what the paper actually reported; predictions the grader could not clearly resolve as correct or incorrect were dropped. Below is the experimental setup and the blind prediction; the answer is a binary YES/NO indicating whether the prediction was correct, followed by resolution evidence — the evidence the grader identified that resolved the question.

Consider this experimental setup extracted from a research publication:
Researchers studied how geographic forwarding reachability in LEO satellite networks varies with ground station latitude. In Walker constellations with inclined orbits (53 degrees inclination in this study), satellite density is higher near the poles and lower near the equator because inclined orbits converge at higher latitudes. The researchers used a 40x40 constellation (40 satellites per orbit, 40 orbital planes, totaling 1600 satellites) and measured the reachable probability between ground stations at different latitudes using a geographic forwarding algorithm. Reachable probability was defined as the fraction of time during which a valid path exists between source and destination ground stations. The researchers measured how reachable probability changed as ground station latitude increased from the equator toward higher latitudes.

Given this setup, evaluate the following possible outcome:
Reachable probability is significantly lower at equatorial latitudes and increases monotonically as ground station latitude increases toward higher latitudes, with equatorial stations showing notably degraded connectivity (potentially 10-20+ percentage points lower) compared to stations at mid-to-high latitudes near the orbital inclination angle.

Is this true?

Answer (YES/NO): NO